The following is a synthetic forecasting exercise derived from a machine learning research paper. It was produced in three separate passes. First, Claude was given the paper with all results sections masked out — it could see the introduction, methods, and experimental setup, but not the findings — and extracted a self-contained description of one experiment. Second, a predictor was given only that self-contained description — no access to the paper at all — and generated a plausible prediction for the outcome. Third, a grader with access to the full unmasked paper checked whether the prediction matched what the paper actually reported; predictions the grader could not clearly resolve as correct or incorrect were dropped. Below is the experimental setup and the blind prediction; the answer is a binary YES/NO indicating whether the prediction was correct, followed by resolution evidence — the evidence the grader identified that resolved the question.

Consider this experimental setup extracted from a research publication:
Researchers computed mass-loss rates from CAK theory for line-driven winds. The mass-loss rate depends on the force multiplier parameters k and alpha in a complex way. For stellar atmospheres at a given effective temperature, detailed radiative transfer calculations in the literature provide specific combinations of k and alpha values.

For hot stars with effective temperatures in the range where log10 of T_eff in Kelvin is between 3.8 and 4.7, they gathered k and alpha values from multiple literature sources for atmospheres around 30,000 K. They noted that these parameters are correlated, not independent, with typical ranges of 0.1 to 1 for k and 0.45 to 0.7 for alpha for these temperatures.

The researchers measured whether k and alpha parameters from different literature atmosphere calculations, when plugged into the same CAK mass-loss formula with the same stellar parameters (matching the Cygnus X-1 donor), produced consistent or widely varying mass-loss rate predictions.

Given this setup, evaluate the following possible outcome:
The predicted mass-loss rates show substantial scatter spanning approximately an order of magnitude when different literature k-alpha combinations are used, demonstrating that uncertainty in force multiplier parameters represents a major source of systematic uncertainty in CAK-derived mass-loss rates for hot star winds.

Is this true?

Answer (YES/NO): NO